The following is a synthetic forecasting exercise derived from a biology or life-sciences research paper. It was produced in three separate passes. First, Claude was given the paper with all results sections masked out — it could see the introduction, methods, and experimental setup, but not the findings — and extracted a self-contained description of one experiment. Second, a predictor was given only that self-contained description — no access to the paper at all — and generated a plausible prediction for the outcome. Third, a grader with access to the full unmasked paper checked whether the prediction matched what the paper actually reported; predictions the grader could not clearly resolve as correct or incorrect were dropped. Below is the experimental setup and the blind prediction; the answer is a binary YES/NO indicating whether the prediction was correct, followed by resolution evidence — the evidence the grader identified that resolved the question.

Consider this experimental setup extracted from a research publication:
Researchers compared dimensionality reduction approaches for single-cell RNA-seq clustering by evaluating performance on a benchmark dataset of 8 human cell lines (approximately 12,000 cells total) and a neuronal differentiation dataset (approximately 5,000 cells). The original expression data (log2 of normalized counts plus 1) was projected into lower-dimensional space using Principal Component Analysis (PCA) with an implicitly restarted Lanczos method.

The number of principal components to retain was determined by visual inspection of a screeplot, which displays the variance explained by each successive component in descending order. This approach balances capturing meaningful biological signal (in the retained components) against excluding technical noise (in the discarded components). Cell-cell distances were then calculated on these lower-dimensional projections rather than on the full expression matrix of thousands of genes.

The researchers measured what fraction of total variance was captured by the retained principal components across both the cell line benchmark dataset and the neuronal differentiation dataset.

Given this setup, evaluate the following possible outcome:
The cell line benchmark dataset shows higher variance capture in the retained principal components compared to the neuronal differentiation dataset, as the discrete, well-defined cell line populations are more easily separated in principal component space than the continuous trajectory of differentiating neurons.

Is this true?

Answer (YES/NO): NO